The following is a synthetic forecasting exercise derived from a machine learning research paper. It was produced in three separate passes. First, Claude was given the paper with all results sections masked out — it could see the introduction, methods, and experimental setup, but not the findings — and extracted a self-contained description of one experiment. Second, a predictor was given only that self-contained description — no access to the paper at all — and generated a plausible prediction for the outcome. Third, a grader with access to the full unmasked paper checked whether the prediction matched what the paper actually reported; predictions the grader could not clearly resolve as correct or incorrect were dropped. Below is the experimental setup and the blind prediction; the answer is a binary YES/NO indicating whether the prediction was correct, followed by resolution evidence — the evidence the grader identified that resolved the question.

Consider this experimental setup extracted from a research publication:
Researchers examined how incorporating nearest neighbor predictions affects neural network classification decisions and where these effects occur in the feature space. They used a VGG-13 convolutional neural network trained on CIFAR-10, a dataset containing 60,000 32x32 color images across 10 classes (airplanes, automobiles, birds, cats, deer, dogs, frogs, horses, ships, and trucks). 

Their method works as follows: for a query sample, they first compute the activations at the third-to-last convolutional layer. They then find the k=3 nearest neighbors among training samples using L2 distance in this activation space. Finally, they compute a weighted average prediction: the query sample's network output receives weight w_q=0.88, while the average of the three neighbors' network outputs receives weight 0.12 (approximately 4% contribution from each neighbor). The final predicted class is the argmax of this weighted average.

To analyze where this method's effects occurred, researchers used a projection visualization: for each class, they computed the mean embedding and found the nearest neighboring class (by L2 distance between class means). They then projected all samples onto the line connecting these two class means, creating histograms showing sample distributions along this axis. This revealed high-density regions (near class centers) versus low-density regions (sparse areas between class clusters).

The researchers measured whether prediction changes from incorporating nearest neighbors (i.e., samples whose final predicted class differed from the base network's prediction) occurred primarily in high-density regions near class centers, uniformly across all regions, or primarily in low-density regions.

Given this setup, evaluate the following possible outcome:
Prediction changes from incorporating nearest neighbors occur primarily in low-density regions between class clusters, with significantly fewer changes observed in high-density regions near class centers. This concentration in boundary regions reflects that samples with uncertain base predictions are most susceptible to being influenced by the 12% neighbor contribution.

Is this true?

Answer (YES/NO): YES